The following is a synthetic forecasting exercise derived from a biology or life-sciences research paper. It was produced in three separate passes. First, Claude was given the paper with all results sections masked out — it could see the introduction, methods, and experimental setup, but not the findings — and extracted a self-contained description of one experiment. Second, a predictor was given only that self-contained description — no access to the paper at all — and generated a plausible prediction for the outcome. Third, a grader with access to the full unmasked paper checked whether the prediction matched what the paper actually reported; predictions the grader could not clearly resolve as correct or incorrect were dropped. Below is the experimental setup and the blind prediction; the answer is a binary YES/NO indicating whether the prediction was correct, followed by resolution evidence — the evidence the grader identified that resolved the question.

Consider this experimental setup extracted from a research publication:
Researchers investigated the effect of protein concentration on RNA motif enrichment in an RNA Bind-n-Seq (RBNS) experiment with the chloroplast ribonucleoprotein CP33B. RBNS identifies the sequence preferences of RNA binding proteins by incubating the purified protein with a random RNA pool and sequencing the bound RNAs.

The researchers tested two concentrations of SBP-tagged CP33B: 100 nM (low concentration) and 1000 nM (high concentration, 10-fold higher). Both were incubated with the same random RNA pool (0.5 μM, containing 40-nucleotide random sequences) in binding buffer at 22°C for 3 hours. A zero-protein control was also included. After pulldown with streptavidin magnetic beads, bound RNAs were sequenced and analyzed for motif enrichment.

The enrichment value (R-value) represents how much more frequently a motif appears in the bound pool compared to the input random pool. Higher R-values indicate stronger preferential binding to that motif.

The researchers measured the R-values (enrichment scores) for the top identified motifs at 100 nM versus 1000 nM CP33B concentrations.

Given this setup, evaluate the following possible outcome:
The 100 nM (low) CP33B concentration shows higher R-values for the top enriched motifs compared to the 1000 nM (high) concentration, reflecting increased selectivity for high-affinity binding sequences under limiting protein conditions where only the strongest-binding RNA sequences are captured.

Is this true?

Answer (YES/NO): YES